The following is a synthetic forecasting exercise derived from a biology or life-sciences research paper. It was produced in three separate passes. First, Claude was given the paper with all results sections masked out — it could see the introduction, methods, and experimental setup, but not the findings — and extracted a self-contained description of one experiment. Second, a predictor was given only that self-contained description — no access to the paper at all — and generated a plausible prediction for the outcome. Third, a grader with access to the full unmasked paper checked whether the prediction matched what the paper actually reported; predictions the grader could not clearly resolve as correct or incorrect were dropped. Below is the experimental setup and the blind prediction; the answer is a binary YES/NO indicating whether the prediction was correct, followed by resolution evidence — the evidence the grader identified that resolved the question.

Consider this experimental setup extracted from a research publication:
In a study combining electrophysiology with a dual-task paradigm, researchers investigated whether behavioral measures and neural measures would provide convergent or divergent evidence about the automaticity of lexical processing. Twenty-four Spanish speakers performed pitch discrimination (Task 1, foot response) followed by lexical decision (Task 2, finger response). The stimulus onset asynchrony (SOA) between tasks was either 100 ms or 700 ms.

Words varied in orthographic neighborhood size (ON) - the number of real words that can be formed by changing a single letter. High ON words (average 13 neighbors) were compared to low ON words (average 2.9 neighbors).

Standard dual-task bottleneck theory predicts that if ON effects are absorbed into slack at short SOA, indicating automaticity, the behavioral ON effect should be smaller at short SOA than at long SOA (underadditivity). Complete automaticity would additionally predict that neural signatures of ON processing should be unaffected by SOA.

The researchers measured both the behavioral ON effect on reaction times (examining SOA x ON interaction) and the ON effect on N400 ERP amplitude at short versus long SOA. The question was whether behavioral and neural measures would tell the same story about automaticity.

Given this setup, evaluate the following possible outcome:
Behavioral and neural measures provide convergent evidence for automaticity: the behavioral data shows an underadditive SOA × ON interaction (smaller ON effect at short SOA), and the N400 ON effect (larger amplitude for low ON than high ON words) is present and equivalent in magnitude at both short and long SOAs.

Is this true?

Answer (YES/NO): NO